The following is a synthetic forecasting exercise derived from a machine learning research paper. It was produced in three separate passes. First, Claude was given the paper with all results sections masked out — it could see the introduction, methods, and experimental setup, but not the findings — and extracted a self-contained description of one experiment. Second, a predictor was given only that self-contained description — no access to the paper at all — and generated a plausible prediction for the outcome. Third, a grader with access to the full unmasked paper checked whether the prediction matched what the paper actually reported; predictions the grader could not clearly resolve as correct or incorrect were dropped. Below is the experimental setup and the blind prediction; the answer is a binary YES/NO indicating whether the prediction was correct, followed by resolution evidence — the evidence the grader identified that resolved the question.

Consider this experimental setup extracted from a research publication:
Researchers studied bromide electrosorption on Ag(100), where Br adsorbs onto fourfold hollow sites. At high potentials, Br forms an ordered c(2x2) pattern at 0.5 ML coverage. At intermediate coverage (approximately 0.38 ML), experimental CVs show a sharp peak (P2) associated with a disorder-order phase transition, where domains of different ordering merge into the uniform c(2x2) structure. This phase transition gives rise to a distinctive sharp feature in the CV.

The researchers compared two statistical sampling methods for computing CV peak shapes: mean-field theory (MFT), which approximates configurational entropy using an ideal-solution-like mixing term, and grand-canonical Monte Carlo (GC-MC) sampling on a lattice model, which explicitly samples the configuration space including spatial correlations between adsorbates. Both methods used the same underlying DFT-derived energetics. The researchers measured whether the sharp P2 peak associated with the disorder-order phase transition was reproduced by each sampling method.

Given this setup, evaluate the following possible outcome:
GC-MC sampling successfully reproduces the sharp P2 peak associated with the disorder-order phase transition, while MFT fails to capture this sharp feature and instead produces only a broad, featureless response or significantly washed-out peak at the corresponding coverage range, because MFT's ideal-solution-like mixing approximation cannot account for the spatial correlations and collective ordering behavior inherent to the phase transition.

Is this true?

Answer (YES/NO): NO